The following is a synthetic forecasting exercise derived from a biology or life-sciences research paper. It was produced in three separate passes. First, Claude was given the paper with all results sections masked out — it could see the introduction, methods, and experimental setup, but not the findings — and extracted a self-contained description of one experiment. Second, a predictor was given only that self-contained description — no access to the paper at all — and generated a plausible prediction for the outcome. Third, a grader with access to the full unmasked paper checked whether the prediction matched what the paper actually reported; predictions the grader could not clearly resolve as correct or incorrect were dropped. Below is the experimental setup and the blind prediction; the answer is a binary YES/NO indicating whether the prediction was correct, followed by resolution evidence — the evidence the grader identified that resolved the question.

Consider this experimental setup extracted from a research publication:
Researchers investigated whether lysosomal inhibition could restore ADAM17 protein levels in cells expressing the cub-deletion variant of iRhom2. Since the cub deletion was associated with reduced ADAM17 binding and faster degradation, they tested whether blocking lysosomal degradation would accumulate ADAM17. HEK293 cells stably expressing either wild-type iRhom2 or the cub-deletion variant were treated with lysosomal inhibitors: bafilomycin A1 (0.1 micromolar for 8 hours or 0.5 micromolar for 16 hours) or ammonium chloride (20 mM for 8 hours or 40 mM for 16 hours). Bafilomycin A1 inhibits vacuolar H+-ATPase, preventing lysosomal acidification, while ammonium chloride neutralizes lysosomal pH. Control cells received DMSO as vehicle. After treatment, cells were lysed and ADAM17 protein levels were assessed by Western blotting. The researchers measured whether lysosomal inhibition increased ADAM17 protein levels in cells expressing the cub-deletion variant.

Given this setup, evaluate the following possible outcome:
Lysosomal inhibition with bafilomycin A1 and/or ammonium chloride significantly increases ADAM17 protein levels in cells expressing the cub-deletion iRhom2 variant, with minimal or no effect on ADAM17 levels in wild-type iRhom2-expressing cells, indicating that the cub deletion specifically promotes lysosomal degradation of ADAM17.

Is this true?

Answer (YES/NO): NO